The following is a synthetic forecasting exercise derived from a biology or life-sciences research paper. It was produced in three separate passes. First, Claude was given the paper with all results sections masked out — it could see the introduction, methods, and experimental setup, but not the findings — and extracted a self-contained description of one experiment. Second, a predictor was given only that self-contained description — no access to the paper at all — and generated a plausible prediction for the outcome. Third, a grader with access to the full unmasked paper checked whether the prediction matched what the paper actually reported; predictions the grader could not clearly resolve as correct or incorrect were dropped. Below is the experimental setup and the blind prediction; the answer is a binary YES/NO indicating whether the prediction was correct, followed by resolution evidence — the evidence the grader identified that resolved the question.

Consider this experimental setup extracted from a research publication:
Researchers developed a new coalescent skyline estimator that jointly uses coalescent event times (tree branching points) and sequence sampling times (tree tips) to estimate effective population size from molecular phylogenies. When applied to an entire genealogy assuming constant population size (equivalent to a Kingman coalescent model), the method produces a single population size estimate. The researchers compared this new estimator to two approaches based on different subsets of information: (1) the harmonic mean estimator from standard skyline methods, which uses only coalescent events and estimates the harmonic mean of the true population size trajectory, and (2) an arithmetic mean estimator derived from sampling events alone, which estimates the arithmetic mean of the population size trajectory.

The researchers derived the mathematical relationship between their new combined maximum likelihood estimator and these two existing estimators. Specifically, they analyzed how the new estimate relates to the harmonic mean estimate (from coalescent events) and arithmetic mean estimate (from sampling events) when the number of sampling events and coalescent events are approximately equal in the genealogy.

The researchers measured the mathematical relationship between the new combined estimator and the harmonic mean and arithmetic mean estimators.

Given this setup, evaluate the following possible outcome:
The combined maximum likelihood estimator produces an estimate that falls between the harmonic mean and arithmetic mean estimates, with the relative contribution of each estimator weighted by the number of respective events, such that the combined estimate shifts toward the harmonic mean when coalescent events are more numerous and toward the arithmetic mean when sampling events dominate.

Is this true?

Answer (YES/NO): NO